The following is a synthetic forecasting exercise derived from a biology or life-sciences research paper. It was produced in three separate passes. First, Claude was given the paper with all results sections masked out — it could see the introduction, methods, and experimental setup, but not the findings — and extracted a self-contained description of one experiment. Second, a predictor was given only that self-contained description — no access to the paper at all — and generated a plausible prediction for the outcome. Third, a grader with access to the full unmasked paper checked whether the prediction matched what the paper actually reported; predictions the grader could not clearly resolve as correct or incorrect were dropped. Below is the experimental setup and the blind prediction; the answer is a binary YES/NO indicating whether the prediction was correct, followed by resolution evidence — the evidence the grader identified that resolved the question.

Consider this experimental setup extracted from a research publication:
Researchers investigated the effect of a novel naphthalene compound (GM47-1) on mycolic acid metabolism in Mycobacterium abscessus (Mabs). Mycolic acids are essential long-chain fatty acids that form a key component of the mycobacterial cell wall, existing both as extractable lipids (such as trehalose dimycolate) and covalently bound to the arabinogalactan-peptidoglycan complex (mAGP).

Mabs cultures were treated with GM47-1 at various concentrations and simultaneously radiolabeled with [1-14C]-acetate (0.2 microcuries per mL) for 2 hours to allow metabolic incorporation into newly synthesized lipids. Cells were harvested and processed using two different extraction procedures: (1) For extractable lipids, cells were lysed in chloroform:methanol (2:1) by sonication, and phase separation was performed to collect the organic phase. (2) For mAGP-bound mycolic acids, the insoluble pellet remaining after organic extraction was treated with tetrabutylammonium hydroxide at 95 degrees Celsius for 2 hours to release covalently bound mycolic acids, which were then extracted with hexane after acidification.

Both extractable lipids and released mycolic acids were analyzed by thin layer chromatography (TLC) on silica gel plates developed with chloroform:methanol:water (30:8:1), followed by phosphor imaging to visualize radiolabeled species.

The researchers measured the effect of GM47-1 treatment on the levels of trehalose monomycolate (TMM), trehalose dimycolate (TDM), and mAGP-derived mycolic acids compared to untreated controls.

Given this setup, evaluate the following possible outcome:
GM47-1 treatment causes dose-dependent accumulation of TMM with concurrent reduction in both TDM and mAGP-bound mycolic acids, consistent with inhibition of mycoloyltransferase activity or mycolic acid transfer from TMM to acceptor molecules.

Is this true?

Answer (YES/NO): NO